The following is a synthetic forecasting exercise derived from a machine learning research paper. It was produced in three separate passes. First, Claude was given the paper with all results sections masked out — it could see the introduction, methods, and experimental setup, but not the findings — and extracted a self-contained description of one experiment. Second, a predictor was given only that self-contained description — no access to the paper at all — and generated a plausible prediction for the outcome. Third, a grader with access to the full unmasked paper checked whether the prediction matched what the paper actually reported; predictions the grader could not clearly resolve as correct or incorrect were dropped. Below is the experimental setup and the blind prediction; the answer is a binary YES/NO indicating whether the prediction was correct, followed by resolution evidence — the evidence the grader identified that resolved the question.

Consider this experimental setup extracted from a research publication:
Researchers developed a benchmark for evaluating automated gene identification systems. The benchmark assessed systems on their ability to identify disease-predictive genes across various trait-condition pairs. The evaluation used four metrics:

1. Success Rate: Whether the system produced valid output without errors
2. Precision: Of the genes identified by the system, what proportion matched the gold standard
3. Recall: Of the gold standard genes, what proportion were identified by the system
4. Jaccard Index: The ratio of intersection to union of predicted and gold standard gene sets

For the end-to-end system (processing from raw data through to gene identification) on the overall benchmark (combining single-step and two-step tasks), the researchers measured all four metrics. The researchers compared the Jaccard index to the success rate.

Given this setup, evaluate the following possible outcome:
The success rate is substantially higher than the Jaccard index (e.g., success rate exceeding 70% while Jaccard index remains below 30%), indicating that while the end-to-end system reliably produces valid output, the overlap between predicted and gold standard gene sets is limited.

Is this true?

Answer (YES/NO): NO